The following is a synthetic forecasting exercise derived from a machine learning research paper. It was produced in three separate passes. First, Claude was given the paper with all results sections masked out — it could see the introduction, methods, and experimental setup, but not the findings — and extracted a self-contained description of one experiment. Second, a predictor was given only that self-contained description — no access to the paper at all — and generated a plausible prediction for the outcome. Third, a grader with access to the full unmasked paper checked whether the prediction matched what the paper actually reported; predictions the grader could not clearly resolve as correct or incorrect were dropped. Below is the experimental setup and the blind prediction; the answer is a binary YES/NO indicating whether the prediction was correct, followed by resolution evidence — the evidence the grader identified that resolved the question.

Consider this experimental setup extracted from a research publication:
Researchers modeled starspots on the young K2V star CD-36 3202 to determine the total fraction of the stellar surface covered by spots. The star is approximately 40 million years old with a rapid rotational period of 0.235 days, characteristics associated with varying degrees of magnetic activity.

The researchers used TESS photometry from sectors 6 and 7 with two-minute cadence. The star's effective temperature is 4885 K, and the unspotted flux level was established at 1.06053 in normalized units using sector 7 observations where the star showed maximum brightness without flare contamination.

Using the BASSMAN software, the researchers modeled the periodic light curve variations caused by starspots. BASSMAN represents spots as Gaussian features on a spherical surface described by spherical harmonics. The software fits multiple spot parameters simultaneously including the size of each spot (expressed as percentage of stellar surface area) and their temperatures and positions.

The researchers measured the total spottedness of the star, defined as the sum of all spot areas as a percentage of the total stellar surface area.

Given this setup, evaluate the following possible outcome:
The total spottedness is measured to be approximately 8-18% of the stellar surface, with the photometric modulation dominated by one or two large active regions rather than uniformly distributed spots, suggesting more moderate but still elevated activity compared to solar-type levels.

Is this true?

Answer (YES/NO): NO